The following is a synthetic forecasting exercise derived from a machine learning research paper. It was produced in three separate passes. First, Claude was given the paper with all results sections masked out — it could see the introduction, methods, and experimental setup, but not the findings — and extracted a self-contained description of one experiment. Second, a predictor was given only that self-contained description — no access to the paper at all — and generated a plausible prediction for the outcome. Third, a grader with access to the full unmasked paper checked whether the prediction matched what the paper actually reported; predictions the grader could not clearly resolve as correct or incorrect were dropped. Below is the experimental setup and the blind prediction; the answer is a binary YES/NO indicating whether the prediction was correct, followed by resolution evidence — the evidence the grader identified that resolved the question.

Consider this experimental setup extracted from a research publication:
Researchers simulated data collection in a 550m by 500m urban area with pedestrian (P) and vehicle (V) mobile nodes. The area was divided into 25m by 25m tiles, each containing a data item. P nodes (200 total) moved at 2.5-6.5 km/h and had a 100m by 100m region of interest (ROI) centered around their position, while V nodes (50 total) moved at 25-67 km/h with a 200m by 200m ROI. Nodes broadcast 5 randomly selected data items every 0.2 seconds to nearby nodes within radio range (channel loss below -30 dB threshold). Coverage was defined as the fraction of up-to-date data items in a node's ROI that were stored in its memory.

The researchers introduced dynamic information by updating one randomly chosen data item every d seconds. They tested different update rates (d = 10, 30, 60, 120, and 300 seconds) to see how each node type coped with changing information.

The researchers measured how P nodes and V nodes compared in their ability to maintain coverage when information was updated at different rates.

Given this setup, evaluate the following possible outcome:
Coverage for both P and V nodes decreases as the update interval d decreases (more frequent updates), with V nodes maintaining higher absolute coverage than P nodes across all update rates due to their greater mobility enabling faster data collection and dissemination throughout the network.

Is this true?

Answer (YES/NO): YES